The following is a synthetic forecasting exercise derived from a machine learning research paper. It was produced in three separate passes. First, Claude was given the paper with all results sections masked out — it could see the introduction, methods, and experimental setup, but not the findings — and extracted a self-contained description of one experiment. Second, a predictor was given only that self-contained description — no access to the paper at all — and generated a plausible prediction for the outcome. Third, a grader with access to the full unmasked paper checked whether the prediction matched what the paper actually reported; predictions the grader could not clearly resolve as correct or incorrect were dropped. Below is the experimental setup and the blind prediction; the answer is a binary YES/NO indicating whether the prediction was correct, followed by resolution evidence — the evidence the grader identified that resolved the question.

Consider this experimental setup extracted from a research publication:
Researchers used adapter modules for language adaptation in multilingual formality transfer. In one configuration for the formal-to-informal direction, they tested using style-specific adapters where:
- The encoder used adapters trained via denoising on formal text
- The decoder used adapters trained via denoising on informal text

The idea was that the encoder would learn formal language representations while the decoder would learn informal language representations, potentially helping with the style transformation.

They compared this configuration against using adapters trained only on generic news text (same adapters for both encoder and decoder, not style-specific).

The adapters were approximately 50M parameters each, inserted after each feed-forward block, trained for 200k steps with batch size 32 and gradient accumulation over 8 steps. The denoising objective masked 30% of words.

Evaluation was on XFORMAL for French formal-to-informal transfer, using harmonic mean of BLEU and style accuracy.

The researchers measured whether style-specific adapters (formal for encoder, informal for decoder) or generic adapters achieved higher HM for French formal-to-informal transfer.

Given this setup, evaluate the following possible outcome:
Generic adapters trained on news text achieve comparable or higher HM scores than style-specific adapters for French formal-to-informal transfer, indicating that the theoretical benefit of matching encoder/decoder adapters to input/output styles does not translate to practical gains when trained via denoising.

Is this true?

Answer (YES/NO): YES